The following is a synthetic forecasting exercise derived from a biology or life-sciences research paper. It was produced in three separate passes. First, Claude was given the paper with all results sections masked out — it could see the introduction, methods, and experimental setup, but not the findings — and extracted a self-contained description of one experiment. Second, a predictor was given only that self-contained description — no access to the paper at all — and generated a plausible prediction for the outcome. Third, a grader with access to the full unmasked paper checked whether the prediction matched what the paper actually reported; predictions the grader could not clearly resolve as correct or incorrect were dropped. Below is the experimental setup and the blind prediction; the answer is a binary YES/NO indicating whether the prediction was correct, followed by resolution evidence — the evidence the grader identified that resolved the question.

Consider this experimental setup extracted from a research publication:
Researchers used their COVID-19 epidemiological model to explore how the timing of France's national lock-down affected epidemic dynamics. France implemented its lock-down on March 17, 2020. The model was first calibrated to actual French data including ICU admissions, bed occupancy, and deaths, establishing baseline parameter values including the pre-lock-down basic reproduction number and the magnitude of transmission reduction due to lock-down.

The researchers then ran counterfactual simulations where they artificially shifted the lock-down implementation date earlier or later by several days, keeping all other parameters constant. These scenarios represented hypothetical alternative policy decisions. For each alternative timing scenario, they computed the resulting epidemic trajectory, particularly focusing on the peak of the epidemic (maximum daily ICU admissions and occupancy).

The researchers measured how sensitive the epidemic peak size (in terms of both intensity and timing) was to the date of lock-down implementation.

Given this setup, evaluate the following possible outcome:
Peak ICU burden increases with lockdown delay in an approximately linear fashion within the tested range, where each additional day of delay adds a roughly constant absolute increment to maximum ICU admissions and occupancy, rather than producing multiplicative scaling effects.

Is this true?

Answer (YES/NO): NO